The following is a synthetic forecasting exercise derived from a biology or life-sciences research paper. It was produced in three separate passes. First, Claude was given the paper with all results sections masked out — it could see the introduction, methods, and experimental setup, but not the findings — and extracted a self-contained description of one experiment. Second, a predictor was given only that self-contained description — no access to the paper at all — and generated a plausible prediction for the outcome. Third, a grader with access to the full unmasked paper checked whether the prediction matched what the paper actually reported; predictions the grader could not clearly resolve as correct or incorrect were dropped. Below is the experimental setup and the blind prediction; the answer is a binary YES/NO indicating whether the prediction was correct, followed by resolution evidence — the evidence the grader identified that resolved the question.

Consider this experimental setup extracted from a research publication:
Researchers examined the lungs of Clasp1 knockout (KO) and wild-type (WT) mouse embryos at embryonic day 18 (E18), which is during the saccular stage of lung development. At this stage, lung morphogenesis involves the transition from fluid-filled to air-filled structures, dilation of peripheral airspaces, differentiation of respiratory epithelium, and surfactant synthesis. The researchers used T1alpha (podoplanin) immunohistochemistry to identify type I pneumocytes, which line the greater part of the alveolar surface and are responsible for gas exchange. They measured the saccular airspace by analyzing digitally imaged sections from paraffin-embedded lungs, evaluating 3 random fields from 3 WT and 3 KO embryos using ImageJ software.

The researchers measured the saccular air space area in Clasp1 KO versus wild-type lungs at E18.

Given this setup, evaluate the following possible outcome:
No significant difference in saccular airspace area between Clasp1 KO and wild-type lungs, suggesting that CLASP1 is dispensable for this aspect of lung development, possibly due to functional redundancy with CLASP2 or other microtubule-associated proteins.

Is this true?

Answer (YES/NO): NO